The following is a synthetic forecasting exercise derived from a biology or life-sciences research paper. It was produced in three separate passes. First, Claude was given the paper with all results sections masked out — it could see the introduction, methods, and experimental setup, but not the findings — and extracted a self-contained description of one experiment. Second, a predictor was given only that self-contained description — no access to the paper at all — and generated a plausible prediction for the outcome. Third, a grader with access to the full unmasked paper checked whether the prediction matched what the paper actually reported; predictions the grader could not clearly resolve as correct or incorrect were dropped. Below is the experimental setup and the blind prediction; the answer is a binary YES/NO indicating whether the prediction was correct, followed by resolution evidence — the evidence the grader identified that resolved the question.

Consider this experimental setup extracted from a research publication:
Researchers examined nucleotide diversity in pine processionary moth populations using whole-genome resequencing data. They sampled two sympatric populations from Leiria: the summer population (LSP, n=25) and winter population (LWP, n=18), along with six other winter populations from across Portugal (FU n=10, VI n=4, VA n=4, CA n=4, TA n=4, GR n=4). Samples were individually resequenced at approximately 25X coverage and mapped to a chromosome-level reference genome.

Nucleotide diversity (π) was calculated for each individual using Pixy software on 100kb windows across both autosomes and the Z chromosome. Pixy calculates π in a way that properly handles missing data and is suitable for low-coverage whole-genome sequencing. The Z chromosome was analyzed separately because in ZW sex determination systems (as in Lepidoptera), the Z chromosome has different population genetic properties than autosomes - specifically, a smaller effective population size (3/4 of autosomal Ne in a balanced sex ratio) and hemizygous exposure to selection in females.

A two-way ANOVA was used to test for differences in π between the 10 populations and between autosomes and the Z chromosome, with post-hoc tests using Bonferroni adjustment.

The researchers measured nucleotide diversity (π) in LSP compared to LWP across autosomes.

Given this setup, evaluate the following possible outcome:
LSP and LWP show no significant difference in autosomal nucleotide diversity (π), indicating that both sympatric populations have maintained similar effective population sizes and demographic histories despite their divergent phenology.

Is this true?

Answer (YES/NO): NO